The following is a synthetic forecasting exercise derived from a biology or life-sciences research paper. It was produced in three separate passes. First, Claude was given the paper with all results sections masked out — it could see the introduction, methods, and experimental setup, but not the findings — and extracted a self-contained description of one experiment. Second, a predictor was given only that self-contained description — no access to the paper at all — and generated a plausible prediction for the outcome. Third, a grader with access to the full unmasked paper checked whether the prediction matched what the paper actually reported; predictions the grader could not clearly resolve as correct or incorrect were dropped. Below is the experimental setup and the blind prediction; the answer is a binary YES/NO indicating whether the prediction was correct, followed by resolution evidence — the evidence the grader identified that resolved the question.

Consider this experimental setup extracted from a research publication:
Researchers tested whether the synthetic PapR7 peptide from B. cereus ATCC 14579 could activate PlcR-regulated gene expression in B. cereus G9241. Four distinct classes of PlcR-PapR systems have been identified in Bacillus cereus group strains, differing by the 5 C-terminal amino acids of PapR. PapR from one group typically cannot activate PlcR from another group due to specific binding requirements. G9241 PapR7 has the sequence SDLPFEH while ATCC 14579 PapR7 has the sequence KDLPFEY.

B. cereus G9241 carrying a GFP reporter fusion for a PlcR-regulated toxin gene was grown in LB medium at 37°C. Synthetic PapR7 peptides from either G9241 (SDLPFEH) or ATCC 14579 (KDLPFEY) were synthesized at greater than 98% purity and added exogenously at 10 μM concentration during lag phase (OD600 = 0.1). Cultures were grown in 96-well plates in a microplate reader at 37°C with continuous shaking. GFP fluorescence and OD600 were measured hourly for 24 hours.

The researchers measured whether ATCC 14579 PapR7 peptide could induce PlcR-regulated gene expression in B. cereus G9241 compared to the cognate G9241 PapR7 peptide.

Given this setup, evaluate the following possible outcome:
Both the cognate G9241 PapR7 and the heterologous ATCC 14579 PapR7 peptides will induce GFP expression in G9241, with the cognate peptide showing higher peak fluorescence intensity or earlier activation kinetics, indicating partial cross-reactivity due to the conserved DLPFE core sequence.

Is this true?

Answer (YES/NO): NO